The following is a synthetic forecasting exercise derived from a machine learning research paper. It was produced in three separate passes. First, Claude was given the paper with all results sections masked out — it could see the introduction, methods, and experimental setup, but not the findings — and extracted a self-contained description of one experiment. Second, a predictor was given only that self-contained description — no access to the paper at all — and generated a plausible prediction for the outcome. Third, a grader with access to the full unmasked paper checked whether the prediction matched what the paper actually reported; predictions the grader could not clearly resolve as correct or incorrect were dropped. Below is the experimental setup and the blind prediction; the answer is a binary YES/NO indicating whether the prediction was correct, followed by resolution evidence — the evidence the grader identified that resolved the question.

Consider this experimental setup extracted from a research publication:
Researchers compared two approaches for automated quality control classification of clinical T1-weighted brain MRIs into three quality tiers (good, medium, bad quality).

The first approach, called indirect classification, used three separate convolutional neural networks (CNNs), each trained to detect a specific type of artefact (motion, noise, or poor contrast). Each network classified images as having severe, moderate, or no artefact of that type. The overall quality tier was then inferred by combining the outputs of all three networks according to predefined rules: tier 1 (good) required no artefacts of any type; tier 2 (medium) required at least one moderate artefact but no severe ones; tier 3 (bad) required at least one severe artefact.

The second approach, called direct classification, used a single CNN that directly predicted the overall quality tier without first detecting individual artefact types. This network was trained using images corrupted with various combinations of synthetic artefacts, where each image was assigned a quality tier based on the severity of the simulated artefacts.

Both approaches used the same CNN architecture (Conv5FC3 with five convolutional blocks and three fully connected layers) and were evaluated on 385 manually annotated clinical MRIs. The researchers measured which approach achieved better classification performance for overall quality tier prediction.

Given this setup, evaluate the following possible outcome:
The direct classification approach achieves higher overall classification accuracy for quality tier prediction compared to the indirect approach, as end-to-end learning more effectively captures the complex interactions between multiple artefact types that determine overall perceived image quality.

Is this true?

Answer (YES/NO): NO